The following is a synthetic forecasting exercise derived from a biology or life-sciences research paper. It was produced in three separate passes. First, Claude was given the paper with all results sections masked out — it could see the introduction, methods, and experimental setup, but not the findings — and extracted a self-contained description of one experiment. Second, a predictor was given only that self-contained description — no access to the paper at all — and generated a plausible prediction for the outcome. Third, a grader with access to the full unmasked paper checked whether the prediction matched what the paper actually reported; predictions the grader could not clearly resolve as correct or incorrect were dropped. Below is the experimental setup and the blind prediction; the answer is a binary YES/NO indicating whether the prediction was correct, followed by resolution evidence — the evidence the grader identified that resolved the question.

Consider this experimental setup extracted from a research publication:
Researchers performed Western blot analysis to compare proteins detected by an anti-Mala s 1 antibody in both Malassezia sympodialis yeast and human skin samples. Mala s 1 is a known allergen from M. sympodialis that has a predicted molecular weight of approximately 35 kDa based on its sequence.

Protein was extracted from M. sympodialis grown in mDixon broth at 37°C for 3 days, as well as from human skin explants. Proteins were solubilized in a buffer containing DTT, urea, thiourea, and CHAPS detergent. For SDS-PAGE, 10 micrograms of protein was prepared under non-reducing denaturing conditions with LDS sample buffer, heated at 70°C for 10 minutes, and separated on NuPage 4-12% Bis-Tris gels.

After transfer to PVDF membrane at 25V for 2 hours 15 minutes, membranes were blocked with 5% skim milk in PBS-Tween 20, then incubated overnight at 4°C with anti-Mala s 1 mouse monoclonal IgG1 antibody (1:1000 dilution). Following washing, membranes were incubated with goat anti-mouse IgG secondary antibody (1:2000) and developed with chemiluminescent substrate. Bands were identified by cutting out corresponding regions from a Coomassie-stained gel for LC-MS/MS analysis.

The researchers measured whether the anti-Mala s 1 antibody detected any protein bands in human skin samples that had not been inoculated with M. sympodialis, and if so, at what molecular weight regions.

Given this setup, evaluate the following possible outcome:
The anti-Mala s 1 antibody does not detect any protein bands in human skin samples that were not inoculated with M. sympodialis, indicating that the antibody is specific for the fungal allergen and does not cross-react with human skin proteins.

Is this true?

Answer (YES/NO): NO